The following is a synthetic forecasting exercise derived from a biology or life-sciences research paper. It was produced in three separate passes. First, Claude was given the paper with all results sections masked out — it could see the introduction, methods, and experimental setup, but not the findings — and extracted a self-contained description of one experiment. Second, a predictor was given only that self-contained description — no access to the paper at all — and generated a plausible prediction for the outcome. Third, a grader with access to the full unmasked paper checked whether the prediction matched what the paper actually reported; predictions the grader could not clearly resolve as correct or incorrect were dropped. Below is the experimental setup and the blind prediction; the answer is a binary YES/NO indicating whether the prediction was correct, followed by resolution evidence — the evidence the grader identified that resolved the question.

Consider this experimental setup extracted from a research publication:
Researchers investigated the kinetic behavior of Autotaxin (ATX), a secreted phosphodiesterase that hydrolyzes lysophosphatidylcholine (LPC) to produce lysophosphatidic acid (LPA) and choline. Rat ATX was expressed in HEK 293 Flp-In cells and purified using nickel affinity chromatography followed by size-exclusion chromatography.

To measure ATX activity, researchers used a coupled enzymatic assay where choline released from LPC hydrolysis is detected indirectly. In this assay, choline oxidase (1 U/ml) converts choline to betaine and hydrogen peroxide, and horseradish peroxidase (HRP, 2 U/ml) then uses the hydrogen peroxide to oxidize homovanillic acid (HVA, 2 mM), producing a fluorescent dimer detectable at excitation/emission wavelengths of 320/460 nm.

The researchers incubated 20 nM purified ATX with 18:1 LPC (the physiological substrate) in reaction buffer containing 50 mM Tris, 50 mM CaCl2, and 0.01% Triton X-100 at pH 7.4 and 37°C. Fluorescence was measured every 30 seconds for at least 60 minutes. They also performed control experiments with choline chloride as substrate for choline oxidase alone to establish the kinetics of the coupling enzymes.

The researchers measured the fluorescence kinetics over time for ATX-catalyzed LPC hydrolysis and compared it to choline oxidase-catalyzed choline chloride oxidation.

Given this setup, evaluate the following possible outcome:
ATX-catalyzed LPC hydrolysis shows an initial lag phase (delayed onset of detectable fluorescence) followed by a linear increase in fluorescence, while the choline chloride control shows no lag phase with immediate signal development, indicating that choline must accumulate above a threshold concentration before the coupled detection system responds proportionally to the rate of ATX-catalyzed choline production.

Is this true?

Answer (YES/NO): NO